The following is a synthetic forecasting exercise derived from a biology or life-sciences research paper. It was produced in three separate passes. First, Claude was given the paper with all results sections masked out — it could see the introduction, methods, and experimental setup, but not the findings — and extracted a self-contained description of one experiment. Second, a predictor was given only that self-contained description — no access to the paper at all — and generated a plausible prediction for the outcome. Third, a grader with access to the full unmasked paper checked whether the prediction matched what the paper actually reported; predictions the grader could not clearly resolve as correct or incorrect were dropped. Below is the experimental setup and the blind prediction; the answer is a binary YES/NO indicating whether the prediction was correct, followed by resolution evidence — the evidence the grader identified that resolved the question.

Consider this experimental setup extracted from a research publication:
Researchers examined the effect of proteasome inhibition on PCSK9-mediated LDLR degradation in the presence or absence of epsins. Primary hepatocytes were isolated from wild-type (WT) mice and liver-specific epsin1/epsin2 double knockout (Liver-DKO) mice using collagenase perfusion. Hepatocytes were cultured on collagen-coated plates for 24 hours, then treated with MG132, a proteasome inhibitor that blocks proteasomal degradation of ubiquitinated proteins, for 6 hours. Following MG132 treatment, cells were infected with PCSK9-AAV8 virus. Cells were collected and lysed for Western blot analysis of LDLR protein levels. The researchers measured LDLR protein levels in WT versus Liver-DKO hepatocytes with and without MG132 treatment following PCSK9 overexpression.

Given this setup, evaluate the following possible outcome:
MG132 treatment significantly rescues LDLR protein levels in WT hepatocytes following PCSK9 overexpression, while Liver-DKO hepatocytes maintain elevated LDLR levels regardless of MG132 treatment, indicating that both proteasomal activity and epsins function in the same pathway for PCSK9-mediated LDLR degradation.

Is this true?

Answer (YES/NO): YES